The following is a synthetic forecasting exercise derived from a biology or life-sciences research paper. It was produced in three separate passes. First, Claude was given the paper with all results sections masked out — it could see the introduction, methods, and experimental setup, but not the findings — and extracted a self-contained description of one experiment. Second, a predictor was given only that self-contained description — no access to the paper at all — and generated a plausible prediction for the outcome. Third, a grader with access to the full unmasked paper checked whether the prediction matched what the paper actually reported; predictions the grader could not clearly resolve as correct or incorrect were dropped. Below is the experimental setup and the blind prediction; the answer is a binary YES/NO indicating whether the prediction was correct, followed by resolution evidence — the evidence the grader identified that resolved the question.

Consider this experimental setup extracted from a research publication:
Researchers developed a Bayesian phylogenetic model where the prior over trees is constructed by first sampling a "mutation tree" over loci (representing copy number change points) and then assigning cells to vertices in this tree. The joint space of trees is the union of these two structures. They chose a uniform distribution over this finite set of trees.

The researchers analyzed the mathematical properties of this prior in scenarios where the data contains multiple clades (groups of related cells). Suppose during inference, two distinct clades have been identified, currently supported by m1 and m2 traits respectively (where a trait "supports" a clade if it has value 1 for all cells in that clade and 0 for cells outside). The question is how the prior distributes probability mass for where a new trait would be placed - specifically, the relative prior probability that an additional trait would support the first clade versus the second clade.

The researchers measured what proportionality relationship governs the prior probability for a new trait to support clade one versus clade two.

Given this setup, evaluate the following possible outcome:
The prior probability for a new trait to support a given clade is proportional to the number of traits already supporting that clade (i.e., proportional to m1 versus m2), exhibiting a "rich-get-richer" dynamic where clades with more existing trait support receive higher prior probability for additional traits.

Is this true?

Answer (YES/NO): NO